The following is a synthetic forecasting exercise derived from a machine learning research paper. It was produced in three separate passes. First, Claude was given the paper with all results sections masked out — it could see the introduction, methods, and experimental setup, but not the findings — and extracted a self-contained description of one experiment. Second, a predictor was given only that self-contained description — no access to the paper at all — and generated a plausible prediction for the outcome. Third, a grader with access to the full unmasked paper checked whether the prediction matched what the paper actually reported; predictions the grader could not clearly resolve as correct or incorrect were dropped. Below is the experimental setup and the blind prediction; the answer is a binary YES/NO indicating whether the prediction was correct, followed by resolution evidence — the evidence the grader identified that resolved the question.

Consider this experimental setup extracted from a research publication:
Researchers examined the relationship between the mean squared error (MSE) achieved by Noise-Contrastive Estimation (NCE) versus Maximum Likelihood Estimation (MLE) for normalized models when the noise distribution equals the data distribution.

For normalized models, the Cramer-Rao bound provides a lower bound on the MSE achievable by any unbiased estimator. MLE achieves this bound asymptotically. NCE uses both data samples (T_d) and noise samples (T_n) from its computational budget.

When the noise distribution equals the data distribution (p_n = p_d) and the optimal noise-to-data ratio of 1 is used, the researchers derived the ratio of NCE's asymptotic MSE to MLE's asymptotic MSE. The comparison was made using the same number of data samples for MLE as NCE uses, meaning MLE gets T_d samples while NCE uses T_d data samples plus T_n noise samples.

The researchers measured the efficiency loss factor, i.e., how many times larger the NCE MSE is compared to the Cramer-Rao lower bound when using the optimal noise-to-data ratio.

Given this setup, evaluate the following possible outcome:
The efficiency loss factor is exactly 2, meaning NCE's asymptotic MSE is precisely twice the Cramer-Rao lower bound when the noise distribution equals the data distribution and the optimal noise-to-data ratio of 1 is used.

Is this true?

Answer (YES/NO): YES